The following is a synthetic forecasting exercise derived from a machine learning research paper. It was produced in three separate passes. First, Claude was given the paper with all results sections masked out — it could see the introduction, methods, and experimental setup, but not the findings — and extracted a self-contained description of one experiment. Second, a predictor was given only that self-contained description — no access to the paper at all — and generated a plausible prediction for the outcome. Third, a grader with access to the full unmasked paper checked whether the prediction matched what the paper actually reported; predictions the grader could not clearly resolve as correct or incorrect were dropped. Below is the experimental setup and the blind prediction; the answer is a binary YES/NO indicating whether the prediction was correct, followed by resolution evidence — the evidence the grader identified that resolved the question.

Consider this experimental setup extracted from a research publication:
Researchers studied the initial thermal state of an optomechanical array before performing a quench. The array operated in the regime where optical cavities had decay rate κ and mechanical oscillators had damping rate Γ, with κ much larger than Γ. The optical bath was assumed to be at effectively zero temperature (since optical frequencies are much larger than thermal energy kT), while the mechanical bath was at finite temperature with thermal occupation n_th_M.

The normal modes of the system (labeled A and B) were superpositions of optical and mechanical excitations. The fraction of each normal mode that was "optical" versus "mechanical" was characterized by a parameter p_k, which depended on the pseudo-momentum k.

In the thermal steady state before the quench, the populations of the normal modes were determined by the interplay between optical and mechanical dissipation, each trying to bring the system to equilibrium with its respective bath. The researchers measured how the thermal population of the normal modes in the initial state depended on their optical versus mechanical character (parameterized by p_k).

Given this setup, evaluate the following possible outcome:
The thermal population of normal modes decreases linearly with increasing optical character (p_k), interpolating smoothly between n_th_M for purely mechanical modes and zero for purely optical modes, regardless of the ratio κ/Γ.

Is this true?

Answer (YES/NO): NO